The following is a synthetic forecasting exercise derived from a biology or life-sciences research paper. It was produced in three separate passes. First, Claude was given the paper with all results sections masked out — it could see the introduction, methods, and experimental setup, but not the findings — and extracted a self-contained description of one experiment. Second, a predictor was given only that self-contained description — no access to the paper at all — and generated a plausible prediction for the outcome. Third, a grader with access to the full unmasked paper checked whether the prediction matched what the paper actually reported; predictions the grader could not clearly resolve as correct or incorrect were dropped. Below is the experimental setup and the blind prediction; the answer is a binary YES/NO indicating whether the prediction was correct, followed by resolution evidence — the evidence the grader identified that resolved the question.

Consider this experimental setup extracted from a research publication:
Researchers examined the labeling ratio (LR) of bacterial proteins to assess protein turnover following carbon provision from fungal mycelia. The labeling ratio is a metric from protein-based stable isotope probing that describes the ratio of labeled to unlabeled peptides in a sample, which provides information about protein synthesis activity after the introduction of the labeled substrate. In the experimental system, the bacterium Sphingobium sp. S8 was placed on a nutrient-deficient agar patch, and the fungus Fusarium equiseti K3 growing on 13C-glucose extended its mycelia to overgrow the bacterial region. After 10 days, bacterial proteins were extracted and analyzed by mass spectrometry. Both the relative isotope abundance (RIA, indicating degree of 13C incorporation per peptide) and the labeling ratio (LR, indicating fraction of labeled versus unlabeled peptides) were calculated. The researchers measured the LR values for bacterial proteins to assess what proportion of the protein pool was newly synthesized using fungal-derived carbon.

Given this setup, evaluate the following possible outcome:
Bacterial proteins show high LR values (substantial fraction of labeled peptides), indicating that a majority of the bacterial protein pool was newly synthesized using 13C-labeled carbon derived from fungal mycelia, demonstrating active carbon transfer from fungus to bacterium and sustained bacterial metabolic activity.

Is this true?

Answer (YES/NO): NO